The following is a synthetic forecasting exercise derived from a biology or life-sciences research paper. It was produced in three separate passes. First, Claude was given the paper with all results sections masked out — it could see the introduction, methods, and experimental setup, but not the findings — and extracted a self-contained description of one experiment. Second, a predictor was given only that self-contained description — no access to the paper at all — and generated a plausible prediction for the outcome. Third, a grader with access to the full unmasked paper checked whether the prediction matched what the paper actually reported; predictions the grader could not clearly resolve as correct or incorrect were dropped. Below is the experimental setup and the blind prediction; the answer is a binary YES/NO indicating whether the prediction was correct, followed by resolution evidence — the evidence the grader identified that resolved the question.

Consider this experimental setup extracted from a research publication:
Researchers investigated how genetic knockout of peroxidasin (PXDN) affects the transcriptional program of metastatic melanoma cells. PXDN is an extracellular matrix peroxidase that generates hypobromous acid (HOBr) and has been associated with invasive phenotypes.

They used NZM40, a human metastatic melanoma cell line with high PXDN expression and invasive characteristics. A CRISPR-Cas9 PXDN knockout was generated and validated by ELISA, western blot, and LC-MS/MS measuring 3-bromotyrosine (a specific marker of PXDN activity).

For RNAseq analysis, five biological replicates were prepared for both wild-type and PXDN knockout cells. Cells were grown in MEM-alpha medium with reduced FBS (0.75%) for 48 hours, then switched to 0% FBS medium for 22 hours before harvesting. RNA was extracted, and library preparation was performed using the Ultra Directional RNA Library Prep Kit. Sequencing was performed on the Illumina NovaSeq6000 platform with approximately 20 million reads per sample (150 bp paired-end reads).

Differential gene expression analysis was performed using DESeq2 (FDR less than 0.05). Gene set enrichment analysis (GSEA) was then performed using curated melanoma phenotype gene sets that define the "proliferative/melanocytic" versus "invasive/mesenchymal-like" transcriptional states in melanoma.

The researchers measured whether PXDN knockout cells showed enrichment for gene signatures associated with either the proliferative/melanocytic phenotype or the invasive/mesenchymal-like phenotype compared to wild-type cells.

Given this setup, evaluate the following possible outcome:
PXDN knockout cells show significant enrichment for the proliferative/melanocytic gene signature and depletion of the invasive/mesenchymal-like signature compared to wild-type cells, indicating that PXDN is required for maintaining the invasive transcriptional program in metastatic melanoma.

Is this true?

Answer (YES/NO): NO